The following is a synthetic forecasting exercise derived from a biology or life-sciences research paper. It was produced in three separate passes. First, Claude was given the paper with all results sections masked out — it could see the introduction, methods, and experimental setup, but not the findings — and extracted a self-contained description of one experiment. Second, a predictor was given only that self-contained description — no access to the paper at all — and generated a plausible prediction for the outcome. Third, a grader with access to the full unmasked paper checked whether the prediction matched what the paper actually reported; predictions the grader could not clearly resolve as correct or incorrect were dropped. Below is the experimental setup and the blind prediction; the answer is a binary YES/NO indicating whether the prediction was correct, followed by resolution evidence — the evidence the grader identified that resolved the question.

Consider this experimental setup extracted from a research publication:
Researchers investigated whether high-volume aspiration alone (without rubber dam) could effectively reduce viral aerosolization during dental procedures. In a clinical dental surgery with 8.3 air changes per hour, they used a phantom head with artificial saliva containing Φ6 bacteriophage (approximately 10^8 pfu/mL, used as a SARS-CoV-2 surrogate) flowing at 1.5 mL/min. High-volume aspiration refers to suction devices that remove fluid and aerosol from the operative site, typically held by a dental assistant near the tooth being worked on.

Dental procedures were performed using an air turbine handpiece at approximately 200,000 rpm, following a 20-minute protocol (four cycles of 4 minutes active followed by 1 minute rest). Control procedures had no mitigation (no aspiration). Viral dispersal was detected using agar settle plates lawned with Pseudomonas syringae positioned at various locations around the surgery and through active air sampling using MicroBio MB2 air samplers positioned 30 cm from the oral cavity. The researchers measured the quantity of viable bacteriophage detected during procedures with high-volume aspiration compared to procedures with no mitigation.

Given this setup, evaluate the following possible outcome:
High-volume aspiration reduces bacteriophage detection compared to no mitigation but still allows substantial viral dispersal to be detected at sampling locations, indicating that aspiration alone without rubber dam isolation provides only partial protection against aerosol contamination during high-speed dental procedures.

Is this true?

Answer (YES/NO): YES